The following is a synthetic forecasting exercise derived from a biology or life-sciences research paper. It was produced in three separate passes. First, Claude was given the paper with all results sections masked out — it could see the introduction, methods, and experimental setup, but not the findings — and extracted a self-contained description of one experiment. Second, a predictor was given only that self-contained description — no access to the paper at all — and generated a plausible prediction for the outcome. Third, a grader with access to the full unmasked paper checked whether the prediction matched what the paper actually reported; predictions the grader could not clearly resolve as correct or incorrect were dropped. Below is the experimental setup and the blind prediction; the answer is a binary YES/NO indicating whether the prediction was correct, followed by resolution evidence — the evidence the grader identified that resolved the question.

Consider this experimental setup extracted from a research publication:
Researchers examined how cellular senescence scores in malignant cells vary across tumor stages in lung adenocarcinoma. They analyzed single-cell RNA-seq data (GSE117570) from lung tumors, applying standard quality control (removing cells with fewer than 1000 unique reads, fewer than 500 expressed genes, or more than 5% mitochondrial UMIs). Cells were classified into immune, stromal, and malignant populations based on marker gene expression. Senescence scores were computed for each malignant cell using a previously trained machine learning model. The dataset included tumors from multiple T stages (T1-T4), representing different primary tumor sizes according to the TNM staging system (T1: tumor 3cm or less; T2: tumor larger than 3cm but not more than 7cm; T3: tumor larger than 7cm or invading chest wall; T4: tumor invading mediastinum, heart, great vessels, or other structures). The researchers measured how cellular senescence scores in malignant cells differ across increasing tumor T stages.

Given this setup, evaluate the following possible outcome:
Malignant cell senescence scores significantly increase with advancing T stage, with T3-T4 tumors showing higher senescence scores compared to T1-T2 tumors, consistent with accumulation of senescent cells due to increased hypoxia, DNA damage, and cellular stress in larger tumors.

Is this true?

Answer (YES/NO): NO